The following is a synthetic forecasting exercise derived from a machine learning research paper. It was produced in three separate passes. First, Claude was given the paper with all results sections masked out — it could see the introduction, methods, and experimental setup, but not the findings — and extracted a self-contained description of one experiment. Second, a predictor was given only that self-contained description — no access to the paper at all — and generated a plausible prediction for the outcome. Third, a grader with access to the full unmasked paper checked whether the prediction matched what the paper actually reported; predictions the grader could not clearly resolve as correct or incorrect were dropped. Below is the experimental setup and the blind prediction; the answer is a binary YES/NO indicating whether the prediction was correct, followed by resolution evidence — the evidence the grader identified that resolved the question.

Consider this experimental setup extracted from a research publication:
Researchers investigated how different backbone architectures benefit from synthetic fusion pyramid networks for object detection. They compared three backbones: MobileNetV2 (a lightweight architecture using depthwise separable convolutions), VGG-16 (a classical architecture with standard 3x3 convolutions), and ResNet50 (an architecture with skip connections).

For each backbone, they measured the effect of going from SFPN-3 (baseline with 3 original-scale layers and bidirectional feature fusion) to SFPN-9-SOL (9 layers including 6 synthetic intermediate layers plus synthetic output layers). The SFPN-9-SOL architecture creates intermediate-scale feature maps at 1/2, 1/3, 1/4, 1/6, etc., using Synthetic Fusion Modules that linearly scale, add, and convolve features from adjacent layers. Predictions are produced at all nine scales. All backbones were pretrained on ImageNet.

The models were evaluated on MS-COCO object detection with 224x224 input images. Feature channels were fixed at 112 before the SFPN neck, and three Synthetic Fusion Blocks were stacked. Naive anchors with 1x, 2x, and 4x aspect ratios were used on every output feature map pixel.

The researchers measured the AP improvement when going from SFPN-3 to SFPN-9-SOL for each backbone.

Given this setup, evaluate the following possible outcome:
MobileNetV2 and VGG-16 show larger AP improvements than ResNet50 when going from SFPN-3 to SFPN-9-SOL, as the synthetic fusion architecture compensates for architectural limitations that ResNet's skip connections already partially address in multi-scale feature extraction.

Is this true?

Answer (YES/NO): NO